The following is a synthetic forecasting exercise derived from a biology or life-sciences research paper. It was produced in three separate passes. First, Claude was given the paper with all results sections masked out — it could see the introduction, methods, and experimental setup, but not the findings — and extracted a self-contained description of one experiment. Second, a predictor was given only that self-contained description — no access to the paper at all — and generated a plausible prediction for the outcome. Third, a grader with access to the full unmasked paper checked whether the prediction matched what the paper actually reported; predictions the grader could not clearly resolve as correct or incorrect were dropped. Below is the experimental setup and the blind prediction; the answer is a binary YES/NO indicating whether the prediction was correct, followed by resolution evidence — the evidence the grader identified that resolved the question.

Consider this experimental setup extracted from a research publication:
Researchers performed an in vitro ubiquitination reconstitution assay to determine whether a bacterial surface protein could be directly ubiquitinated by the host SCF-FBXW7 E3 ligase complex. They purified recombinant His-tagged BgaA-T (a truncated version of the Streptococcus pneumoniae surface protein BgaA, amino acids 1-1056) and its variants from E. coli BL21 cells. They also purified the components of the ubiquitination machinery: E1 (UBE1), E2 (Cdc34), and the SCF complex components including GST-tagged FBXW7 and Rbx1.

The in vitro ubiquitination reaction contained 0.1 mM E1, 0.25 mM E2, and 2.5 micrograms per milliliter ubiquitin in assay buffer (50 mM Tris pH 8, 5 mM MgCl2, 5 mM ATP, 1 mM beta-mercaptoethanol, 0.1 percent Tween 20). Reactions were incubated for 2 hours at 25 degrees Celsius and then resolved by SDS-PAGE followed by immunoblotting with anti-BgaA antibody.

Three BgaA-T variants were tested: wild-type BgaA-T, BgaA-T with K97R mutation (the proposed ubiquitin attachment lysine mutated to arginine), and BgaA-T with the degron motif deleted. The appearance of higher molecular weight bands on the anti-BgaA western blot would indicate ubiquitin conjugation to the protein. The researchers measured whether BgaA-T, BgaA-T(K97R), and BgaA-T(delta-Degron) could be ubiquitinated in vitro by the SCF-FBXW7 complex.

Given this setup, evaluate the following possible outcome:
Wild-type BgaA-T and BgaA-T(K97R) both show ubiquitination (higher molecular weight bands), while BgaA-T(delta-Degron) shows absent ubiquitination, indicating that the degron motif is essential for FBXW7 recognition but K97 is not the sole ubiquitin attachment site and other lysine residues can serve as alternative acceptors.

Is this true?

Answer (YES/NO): NO